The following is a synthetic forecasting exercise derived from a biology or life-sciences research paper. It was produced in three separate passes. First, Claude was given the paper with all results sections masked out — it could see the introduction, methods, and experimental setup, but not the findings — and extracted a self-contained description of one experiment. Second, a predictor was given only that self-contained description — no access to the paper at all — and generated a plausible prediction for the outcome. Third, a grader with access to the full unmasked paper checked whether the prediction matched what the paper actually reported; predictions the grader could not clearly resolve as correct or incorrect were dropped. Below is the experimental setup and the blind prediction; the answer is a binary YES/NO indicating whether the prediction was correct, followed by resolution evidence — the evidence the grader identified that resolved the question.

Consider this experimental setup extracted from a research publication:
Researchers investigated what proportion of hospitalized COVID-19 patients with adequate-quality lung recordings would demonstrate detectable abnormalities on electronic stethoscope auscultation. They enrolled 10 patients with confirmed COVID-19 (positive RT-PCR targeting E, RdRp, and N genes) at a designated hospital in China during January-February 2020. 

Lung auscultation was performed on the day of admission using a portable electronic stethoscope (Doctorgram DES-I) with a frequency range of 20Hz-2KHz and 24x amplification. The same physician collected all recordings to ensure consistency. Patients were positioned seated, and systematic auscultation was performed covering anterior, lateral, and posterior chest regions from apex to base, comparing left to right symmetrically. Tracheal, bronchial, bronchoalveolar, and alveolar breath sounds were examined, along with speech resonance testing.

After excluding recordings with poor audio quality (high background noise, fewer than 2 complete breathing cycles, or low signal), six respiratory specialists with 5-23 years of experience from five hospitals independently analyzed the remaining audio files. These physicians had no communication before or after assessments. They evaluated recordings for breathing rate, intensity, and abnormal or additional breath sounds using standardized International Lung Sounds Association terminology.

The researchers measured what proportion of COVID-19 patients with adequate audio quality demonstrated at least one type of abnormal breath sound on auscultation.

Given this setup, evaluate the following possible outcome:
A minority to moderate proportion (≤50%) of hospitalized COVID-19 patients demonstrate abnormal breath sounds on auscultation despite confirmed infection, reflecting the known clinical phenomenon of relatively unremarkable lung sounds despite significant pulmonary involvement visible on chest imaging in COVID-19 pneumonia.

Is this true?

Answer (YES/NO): NO